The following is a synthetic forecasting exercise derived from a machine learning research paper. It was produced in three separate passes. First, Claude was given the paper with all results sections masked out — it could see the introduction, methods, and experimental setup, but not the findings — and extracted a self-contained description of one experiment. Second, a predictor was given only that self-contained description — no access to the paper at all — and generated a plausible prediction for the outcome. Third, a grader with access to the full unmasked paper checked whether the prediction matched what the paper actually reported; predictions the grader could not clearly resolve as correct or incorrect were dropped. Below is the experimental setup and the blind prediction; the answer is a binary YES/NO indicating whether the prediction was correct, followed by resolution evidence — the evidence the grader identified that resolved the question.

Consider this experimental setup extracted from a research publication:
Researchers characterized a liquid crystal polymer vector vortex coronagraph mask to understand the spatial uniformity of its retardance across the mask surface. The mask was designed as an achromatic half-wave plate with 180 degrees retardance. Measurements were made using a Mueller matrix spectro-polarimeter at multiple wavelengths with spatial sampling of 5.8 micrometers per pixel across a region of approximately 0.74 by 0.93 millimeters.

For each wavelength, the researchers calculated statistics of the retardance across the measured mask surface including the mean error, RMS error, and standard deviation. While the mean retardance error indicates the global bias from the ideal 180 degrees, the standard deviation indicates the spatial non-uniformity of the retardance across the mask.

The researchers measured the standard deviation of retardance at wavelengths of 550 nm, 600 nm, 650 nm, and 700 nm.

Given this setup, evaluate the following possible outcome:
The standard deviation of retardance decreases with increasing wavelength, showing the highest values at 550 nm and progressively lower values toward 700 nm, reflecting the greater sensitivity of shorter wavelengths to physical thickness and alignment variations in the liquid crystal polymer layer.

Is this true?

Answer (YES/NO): NO